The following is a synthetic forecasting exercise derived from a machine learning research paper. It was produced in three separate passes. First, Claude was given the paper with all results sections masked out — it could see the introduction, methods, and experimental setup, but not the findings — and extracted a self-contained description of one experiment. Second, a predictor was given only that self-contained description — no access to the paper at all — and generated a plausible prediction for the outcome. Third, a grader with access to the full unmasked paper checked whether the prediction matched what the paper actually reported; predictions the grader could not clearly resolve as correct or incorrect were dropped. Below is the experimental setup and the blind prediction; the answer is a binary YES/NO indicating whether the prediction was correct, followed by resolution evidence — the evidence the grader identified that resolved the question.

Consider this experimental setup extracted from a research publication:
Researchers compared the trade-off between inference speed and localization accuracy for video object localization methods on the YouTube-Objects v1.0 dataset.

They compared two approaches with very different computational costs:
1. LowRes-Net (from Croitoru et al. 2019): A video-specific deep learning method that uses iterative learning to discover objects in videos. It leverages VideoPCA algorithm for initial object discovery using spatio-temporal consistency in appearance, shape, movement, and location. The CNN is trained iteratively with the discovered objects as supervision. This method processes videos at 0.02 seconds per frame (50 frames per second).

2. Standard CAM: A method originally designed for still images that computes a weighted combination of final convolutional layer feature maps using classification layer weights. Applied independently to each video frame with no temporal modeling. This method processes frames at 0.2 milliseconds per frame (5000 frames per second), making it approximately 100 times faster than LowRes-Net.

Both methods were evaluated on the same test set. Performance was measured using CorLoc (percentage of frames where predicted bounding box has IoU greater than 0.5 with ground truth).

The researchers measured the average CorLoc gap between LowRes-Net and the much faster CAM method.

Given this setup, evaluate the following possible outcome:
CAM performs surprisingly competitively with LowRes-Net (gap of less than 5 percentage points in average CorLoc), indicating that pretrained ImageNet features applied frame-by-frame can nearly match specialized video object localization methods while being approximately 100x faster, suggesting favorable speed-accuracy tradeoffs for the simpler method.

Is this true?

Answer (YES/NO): NO